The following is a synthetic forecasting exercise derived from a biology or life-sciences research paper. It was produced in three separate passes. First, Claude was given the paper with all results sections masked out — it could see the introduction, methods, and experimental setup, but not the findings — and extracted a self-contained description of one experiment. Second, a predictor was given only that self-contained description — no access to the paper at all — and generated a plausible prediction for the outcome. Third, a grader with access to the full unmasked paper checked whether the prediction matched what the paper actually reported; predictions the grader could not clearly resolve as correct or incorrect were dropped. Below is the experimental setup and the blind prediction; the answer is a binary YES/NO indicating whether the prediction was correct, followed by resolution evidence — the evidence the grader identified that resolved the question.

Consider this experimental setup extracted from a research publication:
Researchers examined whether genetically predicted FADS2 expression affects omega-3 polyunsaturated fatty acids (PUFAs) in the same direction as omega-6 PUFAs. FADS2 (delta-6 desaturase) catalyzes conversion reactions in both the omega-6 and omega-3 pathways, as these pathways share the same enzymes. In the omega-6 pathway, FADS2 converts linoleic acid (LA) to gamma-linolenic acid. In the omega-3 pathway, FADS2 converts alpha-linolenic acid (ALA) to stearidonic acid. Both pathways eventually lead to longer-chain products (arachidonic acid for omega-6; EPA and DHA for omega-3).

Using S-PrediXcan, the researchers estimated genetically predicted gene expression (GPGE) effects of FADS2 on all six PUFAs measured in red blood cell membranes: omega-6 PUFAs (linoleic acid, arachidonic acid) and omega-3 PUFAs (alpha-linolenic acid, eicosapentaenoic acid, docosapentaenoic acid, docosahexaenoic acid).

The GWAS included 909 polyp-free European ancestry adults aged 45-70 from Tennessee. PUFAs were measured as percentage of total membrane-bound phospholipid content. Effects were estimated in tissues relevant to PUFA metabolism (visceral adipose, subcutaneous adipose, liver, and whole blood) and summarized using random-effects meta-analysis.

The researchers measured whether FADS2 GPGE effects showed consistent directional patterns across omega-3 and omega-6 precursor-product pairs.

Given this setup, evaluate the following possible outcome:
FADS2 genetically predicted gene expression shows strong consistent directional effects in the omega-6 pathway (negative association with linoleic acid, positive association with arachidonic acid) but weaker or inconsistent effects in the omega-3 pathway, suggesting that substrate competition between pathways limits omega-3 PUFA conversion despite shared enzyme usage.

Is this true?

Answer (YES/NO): YES